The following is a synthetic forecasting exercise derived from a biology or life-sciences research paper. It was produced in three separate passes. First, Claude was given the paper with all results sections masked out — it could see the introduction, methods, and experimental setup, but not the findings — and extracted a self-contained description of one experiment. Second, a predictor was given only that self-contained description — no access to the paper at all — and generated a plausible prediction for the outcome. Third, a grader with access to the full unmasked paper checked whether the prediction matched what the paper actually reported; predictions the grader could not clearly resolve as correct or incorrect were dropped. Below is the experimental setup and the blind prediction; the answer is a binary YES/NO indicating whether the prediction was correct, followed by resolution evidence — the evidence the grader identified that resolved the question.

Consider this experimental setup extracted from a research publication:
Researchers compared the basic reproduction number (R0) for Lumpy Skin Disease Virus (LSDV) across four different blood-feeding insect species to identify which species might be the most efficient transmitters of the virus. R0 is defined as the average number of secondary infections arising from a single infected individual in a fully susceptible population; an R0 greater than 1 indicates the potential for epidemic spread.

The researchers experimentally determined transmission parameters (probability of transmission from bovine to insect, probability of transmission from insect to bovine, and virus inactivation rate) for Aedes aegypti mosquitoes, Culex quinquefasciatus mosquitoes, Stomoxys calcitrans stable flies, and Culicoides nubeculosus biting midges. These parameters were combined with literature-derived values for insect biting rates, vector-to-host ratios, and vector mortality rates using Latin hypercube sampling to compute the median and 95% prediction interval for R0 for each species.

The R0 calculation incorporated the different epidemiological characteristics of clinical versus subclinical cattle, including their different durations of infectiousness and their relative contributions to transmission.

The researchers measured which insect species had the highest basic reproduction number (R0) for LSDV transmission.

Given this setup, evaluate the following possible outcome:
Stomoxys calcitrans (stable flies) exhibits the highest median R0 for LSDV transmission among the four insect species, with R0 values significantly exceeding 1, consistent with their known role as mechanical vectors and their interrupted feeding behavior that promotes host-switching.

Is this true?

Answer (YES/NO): YES